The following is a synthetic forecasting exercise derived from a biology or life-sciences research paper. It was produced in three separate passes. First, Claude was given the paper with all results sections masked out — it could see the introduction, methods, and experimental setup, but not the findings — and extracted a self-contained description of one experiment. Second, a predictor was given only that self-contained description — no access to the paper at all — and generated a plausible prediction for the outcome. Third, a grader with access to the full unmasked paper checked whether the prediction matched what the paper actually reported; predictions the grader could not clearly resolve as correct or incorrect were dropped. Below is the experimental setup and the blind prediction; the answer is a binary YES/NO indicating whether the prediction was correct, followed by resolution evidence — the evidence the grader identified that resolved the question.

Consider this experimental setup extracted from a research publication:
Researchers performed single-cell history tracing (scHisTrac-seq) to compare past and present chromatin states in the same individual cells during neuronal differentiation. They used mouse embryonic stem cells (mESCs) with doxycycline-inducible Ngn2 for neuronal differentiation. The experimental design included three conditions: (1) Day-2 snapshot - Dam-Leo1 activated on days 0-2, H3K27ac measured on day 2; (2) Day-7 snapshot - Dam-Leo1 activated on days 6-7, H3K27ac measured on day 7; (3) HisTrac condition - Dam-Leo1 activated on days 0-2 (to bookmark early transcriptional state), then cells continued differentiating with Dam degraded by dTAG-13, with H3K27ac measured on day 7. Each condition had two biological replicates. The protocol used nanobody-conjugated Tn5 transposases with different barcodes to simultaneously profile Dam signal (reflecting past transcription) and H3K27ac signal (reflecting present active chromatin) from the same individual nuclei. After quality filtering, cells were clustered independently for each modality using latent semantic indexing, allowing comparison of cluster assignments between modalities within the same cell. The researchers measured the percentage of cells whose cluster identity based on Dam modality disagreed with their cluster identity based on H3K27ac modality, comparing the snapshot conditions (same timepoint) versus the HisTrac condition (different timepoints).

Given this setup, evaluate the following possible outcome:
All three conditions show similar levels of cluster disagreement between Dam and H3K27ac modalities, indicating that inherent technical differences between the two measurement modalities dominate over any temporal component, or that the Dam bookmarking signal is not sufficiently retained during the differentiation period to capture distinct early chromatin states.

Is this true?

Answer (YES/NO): NO